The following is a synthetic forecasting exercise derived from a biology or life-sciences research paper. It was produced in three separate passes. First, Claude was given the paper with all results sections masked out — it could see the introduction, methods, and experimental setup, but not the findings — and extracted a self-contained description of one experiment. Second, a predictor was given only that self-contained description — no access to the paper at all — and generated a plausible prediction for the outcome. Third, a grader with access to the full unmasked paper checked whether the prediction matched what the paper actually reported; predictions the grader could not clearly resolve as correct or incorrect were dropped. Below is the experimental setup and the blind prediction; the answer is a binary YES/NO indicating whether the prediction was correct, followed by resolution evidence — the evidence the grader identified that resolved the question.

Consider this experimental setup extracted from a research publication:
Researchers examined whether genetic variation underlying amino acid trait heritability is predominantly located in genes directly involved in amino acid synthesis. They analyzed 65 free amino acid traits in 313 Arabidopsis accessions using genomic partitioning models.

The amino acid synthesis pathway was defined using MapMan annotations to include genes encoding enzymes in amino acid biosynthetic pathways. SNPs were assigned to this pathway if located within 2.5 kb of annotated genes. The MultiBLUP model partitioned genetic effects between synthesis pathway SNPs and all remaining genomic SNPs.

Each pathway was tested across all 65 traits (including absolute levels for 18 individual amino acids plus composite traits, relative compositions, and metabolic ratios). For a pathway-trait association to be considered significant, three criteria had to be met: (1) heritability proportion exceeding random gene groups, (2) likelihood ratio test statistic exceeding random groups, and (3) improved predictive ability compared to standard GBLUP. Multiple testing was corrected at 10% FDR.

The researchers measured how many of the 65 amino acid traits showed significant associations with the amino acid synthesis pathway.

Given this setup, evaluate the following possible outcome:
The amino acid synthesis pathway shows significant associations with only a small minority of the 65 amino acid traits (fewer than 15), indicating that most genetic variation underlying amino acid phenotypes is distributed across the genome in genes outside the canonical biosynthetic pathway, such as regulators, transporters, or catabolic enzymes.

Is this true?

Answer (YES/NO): YES